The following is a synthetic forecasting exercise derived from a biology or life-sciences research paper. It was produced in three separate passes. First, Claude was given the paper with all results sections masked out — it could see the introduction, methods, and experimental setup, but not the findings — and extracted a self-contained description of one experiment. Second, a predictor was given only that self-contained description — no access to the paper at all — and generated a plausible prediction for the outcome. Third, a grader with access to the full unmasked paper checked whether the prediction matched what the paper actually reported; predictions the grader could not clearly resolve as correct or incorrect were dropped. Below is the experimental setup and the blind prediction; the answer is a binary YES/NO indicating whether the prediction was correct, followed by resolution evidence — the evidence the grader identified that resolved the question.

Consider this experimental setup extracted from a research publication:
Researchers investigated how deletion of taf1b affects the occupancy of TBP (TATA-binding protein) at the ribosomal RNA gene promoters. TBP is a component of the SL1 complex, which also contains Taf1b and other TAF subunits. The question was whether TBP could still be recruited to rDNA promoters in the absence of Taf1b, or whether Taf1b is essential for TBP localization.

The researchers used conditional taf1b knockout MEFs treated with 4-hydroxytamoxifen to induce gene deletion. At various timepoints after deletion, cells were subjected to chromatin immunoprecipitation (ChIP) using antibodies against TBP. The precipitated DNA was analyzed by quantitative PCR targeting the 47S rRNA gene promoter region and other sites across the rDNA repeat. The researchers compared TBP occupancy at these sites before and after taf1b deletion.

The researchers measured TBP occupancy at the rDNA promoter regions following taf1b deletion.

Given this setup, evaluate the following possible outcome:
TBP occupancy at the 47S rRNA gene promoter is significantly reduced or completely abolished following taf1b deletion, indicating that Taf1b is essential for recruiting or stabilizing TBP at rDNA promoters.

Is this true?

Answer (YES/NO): YES